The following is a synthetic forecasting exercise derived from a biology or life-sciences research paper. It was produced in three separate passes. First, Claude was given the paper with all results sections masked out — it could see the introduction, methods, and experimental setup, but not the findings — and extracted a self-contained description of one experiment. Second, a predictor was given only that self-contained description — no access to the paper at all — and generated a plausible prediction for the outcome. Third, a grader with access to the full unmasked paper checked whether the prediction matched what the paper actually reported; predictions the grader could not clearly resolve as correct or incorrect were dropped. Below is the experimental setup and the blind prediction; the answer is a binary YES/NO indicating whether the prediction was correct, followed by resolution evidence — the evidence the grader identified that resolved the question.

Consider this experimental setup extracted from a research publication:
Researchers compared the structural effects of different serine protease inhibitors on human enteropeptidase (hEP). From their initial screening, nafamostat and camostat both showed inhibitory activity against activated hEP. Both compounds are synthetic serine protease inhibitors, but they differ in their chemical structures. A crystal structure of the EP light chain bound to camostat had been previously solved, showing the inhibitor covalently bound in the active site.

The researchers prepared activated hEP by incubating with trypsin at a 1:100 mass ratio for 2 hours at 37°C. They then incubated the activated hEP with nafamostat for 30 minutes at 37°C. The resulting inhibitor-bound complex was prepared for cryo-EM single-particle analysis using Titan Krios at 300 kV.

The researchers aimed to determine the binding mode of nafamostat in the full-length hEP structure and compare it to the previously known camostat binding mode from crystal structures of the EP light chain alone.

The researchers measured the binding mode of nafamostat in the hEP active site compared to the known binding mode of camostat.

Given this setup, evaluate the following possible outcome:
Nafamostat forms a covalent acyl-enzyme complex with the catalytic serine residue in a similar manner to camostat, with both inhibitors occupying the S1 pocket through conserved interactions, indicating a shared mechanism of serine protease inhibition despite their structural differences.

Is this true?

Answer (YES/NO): YES